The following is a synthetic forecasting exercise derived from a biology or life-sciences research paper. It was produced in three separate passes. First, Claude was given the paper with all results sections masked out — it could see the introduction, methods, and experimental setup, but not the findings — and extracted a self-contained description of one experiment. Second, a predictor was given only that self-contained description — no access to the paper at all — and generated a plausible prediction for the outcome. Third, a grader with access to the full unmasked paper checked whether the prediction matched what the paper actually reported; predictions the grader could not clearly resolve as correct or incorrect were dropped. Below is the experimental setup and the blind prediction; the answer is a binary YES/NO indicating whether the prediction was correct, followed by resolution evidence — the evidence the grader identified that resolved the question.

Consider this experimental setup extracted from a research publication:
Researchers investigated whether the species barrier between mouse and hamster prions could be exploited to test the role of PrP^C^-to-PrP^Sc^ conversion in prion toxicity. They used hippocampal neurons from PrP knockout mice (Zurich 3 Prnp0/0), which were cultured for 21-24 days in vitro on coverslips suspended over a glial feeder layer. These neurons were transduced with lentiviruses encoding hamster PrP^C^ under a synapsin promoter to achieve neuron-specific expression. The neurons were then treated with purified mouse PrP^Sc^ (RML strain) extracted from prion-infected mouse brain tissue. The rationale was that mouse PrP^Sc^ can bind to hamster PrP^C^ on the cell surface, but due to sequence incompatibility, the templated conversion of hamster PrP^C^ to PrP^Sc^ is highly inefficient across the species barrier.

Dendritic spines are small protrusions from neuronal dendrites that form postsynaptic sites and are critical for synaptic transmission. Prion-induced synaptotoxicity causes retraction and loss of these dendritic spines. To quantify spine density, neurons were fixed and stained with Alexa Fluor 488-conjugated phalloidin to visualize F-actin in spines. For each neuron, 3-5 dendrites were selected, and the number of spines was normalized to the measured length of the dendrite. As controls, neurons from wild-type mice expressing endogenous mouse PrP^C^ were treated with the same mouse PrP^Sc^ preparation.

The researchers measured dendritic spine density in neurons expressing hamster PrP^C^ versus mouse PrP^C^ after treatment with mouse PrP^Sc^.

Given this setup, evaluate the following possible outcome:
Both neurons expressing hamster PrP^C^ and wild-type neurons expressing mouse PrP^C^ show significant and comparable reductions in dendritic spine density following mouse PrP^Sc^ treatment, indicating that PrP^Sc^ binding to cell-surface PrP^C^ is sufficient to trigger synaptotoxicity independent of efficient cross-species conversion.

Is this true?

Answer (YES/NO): NO